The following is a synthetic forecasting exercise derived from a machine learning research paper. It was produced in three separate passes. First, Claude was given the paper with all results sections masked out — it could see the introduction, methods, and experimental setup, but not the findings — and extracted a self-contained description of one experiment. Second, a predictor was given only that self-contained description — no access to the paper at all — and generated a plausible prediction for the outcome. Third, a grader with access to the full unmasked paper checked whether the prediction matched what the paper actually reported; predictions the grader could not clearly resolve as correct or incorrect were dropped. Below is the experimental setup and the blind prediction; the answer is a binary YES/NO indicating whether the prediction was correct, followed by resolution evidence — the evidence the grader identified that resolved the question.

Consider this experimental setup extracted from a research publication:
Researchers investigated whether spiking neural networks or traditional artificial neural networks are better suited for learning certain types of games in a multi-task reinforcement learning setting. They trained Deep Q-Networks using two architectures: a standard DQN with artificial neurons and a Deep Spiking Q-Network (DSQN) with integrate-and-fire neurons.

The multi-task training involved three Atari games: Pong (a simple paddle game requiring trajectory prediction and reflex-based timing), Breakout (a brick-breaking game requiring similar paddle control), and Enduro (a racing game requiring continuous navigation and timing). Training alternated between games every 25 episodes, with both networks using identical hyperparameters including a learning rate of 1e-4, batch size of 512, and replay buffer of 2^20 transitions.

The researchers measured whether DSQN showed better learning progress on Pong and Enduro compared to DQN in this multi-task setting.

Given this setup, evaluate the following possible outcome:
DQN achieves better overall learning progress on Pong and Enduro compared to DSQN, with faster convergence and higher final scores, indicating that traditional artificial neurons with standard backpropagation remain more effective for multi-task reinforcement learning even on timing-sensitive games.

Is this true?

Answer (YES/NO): NO